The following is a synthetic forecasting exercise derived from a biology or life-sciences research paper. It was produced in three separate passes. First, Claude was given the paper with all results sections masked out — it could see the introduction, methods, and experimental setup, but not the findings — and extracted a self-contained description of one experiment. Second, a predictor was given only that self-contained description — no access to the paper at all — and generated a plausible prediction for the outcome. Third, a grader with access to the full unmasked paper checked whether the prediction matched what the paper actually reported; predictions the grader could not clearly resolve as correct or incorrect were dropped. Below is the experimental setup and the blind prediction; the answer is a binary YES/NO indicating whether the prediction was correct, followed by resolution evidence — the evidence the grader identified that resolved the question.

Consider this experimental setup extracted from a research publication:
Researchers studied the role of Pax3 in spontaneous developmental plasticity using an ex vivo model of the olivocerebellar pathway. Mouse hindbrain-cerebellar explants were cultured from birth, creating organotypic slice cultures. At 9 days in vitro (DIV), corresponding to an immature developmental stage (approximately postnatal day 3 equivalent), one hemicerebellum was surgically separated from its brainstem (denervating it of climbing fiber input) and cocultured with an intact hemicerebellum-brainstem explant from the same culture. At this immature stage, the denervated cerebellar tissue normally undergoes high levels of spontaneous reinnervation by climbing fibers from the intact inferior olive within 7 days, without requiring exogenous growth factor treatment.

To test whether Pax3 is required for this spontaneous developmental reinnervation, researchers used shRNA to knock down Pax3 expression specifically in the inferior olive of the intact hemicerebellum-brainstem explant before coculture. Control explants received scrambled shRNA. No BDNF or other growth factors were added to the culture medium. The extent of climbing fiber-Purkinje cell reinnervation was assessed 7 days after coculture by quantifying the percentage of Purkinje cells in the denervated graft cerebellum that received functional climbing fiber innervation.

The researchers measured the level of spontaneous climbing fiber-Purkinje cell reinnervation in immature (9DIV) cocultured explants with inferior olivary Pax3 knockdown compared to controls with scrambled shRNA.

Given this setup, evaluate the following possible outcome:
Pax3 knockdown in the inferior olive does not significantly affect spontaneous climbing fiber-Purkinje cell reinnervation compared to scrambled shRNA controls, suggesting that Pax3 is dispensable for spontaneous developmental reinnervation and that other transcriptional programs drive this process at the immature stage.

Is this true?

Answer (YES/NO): NO